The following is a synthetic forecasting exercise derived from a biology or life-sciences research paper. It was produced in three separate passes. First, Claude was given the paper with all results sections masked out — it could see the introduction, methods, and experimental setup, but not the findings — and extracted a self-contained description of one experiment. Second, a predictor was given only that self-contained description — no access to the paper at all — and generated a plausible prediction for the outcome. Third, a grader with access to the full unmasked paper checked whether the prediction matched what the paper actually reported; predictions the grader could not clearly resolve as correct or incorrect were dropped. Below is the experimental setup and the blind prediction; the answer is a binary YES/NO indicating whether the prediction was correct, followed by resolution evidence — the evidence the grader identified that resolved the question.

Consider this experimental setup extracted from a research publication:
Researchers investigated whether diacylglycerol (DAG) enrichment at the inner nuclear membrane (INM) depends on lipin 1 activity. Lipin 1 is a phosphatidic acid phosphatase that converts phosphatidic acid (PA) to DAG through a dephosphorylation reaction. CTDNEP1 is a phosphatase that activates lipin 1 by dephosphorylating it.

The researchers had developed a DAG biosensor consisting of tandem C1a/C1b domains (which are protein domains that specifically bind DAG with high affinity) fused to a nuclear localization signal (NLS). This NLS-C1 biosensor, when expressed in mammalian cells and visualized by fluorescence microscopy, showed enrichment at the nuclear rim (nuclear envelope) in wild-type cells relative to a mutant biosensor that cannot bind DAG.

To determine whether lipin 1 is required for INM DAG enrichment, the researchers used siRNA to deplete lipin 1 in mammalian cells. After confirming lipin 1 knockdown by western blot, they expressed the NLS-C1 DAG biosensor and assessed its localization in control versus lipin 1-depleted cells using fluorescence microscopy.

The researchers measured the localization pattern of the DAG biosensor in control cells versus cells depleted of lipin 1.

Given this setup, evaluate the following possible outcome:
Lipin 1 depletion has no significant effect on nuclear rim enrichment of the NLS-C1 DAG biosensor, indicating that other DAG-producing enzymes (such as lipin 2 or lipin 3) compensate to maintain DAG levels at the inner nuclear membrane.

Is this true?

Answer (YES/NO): NO